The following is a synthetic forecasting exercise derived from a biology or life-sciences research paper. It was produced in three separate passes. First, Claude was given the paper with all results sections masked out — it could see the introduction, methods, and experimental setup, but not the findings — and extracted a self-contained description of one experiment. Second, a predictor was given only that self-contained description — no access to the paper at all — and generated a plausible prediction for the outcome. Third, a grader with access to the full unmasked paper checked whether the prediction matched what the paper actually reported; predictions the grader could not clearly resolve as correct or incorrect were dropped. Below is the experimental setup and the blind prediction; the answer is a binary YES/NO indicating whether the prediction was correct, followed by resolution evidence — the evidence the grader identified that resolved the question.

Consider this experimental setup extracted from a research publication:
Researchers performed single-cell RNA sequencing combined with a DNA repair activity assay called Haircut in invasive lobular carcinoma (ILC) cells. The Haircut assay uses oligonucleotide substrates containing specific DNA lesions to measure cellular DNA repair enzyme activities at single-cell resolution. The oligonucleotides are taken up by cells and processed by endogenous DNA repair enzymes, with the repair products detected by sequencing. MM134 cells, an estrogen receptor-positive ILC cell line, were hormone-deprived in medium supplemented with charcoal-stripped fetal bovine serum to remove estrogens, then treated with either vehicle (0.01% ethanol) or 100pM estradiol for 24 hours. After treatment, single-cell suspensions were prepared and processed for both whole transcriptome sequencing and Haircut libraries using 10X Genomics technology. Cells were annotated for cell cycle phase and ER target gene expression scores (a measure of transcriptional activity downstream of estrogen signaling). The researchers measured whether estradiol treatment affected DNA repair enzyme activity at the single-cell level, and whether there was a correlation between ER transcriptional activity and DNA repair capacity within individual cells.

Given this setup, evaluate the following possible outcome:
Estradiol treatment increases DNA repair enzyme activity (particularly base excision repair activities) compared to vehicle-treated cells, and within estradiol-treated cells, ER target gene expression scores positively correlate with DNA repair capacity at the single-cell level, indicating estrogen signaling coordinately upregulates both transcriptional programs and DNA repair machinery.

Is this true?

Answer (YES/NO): NO